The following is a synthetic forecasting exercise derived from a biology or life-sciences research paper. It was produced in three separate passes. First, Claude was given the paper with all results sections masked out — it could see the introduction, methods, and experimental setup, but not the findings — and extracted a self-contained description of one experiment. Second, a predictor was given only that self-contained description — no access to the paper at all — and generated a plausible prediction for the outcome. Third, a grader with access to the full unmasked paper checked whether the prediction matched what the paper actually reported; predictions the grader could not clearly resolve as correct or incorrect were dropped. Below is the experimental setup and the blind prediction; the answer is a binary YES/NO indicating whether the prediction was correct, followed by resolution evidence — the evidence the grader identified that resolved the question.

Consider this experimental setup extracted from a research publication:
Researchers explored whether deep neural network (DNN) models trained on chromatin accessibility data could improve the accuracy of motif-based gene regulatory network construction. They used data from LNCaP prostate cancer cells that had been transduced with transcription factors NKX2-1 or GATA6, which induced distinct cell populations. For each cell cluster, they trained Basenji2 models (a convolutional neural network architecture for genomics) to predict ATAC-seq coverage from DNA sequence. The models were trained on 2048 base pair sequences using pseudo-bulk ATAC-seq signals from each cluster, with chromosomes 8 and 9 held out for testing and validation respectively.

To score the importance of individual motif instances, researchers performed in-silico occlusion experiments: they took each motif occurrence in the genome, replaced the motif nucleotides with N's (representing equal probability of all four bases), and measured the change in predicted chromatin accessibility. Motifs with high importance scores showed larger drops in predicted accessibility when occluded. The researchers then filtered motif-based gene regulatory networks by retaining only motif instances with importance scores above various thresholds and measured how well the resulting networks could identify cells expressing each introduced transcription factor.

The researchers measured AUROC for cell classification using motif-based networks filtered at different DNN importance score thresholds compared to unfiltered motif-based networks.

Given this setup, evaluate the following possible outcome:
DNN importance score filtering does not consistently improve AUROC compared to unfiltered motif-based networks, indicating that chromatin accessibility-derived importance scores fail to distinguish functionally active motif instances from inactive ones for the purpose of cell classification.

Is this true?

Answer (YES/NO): YES